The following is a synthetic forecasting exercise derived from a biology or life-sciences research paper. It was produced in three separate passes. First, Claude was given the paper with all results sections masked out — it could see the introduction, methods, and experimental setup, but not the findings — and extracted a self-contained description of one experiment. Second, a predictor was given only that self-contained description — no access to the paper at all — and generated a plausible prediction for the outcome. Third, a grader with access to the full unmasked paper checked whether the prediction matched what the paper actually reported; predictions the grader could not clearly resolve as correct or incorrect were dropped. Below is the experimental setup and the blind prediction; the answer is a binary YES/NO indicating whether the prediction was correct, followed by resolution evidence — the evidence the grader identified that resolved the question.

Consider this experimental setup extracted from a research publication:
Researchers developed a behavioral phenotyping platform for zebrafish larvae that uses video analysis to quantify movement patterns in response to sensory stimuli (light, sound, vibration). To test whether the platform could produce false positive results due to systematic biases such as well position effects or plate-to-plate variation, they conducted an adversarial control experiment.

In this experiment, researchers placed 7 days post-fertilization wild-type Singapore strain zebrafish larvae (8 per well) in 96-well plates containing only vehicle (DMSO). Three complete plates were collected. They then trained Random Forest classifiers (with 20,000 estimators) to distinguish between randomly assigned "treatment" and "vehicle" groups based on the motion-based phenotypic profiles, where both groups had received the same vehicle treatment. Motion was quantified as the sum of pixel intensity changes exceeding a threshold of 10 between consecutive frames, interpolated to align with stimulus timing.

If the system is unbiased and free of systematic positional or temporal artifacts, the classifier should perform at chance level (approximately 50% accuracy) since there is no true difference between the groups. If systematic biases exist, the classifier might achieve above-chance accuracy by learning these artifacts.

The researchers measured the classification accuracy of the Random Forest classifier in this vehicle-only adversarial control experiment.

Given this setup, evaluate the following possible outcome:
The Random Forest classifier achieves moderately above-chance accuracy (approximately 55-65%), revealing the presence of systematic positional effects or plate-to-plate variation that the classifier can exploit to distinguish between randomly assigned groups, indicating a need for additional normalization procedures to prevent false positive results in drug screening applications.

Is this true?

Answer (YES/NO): NO